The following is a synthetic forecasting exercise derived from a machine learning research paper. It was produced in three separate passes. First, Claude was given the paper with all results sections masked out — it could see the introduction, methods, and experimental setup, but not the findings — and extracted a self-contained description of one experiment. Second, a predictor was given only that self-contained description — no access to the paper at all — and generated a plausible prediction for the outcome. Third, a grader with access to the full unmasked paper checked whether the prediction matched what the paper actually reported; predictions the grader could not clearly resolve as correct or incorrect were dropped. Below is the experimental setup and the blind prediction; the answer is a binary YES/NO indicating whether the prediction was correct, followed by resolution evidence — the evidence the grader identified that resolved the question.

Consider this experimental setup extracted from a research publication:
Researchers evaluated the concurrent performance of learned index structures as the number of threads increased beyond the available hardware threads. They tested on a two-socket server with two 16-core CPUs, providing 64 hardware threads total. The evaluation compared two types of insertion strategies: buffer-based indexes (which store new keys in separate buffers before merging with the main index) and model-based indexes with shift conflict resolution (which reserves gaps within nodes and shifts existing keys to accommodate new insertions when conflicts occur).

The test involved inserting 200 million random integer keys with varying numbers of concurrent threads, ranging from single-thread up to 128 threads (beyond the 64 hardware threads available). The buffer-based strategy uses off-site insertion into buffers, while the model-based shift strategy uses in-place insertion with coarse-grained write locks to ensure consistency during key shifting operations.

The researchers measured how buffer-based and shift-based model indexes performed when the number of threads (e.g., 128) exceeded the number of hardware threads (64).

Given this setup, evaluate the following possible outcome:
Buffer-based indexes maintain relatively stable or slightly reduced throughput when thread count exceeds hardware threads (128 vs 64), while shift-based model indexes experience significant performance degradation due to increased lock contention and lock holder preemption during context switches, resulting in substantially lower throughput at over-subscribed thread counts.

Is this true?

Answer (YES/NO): NO